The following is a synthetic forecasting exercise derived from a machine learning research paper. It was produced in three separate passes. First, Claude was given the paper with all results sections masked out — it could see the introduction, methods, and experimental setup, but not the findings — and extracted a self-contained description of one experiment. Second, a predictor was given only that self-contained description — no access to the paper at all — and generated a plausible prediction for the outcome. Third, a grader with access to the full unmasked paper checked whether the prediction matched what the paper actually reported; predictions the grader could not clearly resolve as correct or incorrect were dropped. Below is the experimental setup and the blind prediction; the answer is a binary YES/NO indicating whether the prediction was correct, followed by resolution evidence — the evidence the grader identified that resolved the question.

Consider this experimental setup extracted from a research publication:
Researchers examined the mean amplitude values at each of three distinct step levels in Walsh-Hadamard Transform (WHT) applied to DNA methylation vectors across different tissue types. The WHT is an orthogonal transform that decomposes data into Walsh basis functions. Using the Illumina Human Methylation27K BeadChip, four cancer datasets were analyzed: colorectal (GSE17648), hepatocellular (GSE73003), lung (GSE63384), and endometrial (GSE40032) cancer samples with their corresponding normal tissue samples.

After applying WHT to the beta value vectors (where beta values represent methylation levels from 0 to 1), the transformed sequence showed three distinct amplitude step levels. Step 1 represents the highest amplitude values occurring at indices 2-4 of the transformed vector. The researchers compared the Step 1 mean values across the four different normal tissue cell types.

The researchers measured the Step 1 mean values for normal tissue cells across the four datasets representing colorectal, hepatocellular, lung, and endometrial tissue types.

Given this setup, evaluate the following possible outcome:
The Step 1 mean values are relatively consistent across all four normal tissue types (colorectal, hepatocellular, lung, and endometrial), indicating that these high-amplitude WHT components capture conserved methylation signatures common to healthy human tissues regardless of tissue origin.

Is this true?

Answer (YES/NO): YES